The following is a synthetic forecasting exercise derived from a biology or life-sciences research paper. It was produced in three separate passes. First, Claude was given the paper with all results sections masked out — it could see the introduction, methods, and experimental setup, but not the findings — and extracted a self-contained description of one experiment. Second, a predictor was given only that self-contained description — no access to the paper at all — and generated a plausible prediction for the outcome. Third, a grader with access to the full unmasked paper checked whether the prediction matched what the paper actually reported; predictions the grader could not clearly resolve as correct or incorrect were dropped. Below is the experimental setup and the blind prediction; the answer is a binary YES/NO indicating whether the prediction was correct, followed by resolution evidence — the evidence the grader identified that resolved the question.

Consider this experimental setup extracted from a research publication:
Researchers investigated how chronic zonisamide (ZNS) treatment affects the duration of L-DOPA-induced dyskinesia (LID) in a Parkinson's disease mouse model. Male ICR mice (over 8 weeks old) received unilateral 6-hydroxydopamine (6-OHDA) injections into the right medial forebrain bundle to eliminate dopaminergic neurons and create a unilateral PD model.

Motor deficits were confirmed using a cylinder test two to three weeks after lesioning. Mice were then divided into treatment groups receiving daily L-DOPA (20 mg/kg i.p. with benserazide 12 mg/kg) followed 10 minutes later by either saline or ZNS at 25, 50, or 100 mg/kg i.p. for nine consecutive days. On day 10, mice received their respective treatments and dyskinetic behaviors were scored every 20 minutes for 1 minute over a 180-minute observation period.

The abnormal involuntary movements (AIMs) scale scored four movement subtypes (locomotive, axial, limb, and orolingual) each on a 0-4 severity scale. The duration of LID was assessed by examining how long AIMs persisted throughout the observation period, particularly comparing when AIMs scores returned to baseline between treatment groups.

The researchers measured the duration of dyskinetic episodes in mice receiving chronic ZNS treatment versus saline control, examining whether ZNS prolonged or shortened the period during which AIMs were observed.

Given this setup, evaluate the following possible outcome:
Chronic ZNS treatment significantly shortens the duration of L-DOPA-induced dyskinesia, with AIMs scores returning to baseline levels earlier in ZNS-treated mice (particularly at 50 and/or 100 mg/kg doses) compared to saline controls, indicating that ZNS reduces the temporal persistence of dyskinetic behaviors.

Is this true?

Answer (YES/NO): NO